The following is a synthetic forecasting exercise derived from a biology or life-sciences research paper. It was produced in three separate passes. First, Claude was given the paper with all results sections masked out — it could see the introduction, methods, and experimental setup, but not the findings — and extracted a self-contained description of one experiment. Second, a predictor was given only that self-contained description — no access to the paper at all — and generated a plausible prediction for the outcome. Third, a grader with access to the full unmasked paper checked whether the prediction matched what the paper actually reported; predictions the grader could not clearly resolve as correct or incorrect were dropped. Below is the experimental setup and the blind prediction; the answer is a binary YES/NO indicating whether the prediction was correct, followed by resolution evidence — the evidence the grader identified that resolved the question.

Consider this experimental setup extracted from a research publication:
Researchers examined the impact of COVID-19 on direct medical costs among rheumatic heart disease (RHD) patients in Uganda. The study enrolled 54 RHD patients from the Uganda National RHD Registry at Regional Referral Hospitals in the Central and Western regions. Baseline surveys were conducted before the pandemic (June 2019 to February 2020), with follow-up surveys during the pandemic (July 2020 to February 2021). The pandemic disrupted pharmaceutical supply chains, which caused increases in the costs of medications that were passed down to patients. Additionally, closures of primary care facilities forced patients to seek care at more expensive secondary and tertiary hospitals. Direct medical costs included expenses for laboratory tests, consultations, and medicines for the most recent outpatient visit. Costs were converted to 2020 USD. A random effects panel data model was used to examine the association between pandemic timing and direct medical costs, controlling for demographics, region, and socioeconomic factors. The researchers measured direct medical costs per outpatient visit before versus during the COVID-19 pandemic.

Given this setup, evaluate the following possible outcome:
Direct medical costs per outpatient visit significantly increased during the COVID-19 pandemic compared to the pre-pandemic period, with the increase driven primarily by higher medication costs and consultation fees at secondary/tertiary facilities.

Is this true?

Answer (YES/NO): NO